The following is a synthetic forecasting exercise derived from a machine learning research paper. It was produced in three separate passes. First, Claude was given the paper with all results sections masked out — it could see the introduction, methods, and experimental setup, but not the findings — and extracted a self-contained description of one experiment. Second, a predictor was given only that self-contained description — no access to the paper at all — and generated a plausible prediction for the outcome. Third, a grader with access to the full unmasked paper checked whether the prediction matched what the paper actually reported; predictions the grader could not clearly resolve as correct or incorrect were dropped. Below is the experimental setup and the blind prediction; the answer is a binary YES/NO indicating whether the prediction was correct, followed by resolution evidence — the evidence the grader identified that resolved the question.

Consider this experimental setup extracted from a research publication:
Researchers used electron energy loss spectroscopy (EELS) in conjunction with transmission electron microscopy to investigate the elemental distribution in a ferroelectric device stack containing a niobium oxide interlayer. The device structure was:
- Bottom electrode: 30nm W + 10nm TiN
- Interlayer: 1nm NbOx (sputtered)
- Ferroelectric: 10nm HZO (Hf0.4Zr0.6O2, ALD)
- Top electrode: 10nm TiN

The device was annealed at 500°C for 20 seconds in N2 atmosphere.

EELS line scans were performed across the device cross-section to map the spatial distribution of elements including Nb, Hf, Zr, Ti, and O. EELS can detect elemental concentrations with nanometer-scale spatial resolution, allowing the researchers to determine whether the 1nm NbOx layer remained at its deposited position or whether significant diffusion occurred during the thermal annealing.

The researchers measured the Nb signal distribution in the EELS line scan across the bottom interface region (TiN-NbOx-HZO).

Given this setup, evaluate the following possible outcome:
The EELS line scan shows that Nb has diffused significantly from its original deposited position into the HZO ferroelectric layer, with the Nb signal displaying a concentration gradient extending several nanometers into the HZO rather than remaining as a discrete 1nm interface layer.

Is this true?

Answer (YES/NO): NO